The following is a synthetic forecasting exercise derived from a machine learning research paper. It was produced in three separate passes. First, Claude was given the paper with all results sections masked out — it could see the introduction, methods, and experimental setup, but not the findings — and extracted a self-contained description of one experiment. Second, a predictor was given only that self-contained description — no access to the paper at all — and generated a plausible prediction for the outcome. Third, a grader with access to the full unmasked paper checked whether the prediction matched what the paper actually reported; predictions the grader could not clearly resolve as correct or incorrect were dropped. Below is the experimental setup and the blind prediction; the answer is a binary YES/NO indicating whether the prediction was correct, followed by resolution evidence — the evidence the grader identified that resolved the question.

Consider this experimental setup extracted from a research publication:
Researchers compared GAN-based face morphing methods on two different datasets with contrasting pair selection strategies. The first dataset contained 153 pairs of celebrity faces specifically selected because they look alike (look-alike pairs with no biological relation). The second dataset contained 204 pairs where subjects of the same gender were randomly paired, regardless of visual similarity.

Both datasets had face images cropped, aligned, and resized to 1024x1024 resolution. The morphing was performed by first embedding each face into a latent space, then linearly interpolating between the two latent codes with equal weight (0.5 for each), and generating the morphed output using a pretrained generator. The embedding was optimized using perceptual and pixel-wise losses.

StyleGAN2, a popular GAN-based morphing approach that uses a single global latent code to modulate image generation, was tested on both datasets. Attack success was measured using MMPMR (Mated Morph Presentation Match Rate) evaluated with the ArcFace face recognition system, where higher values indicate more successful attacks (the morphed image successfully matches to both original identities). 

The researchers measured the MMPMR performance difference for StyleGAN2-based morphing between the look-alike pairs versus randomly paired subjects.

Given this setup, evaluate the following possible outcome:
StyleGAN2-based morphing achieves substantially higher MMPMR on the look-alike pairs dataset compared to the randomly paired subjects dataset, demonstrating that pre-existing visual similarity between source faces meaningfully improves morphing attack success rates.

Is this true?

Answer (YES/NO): YES